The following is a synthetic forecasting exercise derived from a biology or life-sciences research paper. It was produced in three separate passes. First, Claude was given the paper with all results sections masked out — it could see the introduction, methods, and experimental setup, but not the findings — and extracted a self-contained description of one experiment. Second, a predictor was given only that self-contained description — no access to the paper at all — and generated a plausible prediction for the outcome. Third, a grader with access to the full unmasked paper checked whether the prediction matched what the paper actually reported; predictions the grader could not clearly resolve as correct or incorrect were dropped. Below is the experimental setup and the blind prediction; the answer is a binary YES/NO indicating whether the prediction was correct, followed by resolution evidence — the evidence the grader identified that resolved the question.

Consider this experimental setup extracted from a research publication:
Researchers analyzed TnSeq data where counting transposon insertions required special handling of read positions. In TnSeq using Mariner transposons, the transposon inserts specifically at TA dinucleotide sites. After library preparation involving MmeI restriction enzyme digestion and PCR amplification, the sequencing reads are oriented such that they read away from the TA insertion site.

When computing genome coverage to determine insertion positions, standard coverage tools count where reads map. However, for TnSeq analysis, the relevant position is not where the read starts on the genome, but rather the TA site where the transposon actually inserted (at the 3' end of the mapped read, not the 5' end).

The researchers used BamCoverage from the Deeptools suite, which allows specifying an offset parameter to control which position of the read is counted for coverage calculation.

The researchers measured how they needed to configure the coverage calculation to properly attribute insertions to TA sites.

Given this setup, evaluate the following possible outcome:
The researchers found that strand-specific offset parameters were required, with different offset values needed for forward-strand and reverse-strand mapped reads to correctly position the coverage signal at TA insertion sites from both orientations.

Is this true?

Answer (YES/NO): NO